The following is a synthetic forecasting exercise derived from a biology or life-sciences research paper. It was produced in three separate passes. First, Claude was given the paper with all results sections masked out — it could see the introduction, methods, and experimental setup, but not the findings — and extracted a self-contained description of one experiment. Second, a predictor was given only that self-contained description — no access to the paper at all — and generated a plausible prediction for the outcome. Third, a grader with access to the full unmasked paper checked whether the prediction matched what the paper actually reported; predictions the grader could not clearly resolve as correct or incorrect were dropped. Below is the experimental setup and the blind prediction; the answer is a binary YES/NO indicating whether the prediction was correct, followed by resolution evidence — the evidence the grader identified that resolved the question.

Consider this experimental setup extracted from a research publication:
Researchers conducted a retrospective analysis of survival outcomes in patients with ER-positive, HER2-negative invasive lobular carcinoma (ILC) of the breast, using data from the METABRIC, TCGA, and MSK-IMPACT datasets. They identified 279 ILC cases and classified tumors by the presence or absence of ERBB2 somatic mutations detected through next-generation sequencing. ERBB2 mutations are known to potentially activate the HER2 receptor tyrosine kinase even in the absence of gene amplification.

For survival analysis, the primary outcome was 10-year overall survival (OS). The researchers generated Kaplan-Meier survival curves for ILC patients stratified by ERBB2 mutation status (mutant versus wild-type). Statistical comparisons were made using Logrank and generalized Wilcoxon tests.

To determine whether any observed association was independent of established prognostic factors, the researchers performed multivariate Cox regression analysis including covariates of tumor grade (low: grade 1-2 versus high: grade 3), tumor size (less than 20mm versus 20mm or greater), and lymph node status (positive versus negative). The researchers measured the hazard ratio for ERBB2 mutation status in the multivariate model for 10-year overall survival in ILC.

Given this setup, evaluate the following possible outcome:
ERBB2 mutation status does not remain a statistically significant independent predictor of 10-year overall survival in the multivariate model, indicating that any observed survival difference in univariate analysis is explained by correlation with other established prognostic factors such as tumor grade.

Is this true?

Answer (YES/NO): NO